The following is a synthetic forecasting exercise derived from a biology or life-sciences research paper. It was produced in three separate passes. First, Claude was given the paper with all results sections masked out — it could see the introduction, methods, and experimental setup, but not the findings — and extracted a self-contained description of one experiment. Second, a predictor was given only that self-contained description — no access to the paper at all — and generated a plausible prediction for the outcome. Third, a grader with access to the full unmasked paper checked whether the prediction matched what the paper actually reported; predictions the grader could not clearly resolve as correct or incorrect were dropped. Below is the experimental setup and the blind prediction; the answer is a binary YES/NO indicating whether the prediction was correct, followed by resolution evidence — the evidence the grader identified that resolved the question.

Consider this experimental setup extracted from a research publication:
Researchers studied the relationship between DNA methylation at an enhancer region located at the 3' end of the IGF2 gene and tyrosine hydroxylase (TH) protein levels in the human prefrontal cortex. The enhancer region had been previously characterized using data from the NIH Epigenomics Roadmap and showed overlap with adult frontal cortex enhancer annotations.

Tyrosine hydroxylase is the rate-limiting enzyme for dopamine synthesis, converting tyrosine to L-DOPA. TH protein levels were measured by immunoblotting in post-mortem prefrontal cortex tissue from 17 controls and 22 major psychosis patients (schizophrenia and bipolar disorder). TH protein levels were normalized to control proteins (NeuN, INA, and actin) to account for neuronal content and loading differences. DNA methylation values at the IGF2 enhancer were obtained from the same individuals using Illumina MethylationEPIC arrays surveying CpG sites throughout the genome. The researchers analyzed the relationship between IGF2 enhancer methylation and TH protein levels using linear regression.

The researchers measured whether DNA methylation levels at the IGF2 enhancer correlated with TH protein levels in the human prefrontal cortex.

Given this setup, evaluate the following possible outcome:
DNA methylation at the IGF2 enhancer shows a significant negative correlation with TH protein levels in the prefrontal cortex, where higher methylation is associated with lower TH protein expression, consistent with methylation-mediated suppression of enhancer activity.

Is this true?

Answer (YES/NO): YES